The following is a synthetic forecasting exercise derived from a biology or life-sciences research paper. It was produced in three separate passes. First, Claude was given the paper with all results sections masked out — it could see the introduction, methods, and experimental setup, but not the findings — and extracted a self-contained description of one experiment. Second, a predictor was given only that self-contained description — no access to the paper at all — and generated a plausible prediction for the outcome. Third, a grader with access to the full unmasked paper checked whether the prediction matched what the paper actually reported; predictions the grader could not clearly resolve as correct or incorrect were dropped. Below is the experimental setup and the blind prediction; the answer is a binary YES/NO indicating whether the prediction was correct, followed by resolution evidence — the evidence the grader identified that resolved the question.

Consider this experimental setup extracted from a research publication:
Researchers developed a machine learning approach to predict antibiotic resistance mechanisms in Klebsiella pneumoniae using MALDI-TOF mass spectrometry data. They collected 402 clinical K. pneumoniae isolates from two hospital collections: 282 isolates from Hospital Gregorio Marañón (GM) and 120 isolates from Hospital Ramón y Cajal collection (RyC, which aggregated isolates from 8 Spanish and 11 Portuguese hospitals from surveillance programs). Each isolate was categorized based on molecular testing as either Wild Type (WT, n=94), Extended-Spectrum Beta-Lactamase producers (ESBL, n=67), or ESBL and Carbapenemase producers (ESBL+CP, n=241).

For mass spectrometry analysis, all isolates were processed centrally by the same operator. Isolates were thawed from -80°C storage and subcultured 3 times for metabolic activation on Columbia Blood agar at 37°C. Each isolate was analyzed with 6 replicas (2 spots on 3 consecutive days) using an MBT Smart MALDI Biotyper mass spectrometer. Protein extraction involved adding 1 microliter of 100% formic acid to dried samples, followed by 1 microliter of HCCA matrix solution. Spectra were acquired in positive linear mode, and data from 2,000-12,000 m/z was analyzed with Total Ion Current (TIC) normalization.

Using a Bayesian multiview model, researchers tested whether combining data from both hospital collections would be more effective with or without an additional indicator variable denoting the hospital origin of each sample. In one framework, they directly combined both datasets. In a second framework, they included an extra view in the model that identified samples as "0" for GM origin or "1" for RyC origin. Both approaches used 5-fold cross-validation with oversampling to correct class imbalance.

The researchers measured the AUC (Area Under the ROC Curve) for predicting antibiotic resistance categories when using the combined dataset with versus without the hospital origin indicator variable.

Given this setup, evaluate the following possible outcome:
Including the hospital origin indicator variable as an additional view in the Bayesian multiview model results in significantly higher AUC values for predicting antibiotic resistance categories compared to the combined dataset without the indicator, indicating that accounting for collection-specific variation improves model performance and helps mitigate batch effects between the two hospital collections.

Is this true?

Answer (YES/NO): YES